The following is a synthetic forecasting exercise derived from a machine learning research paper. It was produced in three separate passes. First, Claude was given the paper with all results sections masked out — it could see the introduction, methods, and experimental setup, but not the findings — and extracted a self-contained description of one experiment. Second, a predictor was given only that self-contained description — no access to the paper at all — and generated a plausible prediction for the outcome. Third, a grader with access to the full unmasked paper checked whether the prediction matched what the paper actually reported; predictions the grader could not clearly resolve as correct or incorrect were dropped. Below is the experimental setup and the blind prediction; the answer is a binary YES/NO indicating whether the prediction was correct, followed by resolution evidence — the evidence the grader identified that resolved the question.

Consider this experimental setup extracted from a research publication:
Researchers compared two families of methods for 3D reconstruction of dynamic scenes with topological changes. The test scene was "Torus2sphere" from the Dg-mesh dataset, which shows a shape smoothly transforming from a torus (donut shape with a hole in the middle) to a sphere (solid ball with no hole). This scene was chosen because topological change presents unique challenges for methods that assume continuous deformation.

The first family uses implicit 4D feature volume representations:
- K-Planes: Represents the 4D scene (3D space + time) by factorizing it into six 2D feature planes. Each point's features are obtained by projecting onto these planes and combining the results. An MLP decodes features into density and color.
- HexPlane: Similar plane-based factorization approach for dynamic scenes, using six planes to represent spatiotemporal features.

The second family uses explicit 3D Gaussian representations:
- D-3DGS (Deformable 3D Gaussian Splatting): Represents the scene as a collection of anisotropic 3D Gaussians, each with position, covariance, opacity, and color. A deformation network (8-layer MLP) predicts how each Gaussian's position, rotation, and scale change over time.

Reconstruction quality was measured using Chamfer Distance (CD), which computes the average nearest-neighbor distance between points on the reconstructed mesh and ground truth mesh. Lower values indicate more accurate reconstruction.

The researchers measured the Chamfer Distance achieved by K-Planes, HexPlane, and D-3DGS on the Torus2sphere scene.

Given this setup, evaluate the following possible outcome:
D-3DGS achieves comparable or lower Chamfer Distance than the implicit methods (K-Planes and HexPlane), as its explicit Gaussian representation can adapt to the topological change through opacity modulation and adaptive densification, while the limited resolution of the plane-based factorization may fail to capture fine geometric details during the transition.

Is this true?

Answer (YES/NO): YES